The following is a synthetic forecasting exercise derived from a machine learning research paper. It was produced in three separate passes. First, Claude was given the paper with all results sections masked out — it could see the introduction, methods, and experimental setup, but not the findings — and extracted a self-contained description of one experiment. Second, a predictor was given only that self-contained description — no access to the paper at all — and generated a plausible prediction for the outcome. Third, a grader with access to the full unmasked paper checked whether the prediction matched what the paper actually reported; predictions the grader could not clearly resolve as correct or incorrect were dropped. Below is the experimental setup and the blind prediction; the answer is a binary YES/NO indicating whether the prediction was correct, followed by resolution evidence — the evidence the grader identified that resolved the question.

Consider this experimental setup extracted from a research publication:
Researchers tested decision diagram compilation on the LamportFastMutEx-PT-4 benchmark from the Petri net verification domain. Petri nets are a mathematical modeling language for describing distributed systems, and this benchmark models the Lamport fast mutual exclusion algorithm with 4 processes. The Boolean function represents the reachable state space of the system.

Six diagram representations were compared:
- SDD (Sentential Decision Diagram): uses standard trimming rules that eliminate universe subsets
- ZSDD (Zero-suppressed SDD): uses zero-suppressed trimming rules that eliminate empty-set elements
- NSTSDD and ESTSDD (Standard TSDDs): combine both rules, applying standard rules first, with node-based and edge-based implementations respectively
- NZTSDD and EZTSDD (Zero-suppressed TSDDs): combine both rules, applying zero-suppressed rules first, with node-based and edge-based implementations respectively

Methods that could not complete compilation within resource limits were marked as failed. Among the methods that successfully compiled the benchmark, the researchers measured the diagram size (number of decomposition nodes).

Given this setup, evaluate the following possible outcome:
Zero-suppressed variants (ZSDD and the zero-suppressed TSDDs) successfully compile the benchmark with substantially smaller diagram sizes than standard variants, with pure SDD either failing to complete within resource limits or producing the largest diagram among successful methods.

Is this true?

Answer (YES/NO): NO